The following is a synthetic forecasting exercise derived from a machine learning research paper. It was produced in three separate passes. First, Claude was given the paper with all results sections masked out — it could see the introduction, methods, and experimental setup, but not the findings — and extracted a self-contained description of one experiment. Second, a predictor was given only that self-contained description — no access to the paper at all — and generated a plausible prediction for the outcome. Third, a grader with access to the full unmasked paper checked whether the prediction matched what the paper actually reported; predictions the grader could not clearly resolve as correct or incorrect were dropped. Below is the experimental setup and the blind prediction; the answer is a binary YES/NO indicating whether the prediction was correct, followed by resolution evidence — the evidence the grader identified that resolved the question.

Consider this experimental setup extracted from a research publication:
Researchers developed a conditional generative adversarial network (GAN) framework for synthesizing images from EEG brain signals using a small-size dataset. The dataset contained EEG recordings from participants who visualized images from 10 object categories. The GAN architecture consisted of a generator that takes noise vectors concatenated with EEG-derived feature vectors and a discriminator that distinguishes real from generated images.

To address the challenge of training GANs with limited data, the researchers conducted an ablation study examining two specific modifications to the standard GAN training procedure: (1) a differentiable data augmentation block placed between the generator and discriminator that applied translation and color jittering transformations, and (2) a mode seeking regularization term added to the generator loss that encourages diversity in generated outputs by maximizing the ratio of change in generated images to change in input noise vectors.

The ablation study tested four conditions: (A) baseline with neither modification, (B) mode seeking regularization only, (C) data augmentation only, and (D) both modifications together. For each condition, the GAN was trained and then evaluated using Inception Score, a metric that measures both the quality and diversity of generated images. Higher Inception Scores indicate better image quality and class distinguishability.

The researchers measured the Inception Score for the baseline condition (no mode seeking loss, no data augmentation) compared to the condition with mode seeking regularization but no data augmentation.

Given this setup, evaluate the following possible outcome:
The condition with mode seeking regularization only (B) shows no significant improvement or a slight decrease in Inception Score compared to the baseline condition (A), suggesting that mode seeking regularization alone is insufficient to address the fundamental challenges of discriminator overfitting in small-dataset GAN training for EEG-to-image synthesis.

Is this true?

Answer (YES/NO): NO